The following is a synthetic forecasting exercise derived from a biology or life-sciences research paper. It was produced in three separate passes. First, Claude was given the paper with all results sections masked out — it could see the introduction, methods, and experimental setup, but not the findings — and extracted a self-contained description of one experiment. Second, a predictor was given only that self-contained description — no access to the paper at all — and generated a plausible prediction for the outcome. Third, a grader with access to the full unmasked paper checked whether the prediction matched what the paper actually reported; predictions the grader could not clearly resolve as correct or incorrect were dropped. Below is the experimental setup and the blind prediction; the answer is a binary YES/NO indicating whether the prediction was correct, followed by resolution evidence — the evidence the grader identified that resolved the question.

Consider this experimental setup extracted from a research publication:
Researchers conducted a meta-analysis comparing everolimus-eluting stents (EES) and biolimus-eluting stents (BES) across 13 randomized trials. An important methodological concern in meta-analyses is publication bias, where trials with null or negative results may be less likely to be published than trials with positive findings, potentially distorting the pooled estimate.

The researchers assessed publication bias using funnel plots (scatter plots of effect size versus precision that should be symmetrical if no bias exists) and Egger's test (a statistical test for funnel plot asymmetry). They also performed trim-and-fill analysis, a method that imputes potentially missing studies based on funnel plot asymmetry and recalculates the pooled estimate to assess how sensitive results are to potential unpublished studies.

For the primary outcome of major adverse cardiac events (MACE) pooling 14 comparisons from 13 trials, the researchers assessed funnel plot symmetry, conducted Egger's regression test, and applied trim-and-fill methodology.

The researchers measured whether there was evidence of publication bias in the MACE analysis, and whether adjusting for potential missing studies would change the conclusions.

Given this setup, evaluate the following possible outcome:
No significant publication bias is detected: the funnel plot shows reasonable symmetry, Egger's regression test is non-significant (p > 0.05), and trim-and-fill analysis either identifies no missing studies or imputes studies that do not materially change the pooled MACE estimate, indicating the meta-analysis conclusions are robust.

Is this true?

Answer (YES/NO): YES